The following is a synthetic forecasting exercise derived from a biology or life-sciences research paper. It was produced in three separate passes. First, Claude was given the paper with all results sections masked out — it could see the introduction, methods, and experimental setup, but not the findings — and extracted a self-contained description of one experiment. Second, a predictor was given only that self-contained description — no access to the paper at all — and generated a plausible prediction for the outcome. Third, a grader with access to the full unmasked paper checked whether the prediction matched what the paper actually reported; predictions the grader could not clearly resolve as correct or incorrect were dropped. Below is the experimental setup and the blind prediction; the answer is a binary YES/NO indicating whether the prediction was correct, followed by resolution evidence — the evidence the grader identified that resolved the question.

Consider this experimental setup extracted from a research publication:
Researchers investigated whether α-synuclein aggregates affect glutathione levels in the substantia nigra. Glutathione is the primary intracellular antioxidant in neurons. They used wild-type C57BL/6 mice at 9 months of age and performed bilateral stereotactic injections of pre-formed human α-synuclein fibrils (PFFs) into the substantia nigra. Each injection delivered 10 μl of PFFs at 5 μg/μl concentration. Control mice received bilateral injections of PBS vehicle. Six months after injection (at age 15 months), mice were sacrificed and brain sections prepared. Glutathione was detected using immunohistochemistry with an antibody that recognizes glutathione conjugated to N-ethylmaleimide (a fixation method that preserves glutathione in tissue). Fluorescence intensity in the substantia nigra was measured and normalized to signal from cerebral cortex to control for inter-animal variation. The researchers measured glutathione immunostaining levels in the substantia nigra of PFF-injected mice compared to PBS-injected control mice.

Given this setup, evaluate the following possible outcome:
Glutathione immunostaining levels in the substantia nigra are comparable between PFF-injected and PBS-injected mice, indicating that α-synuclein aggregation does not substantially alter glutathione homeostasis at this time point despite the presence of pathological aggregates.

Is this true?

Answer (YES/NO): NO